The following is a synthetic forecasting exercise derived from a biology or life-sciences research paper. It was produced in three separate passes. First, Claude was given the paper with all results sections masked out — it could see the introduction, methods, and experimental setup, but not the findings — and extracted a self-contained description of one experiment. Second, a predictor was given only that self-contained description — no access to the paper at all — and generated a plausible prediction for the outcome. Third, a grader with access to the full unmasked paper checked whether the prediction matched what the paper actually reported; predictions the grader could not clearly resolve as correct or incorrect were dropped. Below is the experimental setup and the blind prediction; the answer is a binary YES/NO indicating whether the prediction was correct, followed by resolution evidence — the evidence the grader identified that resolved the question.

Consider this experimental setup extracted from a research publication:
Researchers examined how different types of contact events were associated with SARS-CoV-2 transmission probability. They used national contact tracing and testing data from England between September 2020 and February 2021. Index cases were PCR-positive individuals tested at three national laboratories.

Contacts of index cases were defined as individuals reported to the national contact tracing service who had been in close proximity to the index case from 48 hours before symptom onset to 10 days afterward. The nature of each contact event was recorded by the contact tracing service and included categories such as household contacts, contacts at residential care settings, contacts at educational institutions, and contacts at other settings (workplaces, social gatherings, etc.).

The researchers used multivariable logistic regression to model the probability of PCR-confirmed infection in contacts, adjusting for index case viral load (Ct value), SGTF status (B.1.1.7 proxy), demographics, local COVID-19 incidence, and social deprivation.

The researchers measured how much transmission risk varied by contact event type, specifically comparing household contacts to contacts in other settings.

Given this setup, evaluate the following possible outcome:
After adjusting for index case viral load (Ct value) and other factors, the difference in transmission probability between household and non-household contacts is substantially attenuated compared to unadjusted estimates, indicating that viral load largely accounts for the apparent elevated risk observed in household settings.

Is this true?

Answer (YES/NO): NO